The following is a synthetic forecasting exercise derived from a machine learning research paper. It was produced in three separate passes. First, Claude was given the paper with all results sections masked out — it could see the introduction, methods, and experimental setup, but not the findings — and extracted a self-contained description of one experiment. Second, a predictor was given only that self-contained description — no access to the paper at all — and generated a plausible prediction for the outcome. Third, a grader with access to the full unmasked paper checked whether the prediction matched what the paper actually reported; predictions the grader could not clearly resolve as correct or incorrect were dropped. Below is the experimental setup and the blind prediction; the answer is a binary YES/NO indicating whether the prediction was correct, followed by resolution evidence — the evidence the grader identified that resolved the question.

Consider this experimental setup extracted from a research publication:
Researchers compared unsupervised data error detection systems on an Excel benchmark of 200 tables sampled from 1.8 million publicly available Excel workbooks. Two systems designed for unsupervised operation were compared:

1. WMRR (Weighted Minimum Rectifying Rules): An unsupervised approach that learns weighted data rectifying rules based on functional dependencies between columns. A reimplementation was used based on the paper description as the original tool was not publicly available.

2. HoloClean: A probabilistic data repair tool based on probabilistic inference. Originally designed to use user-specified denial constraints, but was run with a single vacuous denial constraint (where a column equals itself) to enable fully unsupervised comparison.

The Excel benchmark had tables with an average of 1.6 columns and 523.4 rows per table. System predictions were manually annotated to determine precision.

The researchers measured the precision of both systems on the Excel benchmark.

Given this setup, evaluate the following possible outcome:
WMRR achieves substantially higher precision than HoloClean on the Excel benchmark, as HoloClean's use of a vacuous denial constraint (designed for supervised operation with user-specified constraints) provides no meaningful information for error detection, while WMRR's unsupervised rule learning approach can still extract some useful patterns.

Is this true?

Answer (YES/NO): NO